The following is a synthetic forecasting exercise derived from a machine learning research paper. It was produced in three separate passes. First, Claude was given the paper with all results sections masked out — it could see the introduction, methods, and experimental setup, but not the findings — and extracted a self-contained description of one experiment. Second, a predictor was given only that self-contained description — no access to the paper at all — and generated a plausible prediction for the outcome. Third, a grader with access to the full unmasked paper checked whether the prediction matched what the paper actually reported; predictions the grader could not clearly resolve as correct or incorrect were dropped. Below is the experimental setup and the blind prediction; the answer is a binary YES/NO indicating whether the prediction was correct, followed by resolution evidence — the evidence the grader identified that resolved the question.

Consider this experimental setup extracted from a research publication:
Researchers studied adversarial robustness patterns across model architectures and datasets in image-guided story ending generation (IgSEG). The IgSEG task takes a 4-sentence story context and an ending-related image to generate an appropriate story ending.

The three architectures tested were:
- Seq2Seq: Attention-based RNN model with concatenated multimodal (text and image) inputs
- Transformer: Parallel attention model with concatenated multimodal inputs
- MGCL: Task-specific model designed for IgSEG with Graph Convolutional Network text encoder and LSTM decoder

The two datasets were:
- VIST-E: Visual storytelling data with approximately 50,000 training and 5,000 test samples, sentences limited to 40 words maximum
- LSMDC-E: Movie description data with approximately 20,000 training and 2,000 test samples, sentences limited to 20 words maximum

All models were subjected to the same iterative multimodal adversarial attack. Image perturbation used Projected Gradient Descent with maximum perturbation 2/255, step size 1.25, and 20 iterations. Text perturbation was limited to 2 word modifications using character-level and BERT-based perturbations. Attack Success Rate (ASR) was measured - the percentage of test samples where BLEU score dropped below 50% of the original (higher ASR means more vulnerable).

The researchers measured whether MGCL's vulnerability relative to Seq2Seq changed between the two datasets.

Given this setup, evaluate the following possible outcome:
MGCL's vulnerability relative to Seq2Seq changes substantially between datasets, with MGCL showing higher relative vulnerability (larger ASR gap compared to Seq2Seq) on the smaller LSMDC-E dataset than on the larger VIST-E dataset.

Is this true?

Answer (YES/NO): YES